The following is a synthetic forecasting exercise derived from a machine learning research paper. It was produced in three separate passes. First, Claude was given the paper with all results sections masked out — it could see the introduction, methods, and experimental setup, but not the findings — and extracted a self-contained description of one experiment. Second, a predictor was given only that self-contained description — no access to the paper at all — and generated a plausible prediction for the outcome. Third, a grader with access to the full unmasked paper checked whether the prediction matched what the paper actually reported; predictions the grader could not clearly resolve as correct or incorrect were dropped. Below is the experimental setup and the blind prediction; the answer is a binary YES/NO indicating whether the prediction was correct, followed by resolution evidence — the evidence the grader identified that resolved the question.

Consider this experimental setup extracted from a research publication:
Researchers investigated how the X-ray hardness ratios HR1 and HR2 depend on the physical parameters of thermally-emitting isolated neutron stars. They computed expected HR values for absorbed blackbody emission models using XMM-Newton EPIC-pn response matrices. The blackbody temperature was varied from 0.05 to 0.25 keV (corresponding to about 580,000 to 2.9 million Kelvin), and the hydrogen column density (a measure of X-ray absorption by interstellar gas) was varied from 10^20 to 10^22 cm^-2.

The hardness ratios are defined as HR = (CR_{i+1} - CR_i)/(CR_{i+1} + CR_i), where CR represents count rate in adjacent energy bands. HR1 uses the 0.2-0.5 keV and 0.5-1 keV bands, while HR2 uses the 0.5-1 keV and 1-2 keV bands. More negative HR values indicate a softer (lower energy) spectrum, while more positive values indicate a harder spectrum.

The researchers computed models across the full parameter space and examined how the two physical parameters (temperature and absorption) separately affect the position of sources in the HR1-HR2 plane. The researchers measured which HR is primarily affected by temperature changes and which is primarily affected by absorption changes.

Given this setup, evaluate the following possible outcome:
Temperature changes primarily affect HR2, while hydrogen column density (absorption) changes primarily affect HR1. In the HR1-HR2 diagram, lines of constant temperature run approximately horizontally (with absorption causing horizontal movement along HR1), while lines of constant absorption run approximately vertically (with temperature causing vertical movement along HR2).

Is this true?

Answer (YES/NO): YES